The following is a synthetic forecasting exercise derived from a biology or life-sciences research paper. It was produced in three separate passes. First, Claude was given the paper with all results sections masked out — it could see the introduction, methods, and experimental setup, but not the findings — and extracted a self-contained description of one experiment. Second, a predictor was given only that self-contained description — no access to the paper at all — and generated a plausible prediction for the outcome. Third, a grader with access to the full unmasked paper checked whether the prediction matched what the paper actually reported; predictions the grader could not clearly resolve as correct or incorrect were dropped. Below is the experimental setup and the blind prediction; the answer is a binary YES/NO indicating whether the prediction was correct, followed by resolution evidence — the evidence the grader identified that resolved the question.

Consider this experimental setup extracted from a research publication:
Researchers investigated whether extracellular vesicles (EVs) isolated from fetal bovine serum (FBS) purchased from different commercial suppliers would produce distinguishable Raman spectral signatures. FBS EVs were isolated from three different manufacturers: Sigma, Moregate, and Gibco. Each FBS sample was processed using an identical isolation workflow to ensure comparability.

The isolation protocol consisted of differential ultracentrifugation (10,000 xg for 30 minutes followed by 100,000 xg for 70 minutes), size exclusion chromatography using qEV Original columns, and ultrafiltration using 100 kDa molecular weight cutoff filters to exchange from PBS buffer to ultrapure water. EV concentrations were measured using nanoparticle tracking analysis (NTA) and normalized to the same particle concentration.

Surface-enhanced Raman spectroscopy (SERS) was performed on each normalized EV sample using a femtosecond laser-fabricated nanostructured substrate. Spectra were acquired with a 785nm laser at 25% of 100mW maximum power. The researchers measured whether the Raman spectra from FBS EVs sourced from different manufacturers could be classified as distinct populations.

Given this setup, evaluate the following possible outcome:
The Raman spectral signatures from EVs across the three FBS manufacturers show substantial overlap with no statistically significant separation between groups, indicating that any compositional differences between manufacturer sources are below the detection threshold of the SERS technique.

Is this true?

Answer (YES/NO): YES